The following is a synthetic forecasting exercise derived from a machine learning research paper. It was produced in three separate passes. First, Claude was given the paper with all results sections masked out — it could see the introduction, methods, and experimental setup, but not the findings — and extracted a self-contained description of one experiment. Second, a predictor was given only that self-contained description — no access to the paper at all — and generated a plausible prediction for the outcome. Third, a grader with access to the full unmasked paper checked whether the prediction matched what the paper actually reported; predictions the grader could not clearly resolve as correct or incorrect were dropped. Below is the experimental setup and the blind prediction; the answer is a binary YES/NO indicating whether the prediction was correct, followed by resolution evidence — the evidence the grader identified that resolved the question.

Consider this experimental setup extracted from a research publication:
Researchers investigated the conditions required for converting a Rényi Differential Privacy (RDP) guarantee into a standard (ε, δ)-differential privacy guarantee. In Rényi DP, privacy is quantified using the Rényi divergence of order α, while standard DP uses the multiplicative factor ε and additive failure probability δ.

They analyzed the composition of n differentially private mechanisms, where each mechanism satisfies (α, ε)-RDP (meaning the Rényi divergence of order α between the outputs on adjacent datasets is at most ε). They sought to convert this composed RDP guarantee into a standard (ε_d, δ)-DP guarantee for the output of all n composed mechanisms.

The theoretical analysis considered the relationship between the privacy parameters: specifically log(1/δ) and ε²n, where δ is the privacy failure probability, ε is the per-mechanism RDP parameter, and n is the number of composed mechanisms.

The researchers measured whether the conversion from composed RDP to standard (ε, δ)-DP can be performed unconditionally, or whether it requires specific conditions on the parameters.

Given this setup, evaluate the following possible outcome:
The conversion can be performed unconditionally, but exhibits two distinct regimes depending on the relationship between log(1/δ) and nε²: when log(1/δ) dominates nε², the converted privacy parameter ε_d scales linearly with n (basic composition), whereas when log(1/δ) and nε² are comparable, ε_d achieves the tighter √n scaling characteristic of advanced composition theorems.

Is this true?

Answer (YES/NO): NO